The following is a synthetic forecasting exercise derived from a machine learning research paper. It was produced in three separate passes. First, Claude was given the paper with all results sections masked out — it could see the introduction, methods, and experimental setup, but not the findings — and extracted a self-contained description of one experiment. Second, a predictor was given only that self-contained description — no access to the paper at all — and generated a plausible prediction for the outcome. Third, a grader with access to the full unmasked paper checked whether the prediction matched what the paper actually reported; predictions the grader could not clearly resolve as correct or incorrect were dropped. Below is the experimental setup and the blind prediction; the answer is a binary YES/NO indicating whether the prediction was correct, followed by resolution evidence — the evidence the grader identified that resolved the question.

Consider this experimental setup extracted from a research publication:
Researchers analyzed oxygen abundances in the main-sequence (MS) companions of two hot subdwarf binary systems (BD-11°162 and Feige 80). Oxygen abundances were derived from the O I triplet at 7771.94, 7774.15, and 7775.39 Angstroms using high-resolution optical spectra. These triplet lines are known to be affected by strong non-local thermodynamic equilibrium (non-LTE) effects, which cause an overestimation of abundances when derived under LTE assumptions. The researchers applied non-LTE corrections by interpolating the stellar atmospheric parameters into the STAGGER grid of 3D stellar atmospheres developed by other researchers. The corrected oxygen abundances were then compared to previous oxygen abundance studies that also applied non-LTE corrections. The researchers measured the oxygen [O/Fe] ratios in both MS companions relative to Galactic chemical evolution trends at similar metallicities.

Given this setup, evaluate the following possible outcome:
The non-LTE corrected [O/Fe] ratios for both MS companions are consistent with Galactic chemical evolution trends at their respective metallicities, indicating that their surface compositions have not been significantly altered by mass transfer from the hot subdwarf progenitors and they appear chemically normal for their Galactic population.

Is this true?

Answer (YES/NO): NO